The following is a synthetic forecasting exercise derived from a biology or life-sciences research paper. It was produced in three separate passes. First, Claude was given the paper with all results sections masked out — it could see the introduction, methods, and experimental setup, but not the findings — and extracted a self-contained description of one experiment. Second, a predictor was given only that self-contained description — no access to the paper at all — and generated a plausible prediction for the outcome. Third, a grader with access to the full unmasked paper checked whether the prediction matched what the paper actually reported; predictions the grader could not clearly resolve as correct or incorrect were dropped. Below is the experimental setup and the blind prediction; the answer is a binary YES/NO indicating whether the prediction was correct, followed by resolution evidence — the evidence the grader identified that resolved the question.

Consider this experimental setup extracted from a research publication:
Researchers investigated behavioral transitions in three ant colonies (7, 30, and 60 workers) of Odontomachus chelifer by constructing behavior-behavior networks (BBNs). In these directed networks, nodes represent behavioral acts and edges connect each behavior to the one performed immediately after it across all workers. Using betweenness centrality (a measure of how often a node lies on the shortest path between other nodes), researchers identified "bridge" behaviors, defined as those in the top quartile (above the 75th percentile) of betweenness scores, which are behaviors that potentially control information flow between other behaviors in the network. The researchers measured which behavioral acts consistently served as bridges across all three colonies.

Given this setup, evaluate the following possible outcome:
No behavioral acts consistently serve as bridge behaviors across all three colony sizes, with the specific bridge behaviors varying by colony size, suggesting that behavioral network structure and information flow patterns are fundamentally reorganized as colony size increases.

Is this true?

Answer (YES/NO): YES